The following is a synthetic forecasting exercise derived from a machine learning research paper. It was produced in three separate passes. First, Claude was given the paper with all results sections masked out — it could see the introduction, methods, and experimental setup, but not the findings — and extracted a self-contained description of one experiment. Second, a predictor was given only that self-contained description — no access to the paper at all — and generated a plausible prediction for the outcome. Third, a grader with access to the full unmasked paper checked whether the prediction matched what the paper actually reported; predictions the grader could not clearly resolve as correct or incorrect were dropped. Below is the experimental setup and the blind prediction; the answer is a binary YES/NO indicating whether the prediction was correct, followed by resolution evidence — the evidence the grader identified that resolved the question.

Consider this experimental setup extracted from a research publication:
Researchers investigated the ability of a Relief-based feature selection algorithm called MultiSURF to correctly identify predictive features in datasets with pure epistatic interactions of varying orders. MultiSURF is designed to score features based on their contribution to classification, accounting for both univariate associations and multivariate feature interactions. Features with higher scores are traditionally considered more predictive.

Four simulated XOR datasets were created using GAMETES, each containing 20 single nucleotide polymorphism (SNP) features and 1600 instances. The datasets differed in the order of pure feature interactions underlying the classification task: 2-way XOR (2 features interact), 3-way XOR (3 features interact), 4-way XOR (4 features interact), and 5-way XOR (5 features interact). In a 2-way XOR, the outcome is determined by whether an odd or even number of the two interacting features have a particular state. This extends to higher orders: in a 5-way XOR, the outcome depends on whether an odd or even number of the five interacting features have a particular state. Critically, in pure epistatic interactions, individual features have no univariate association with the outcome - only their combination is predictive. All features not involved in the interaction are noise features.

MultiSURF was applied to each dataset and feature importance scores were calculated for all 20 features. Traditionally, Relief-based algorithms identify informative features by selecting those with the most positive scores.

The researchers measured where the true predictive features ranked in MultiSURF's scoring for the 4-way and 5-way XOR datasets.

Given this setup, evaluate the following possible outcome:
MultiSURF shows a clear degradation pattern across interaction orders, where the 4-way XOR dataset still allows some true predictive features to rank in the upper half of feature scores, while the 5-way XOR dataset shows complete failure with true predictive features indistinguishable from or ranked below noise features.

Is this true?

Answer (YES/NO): NO